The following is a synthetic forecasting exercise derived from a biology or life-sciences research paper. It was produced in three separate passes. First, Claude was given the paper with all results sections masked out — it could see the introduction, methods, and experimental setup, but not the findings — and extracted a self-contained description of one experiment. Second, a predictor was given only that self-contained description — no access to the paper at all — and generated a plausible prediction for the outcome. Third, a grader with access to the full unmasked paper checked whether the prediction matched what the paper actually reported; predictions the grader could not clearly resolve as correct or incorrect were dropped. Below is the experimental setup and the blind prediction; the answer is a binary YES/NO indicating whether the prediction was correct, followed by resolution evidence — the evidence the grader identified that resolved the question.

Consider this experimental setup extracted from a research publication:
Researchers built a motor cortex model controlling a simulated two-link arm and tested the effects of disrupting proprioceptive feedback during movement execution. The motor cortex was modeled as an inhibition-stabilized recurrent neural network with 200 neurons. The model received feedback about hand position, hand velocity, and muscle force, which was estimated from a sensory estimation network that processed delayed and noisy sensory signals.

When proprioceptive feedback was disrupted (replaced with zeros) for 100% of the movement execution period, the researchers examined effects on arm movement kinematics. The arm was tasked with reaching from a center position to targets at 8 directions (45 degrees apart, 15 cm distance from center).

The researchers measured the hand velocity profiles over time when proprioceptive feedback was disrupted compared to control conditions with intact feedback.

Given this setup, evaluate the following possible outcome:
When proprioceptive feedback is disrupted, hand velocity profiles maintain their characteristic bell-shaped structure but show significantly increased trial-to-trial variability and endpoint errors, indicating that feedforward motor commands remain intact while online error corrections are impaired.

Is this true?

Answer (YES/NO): NO